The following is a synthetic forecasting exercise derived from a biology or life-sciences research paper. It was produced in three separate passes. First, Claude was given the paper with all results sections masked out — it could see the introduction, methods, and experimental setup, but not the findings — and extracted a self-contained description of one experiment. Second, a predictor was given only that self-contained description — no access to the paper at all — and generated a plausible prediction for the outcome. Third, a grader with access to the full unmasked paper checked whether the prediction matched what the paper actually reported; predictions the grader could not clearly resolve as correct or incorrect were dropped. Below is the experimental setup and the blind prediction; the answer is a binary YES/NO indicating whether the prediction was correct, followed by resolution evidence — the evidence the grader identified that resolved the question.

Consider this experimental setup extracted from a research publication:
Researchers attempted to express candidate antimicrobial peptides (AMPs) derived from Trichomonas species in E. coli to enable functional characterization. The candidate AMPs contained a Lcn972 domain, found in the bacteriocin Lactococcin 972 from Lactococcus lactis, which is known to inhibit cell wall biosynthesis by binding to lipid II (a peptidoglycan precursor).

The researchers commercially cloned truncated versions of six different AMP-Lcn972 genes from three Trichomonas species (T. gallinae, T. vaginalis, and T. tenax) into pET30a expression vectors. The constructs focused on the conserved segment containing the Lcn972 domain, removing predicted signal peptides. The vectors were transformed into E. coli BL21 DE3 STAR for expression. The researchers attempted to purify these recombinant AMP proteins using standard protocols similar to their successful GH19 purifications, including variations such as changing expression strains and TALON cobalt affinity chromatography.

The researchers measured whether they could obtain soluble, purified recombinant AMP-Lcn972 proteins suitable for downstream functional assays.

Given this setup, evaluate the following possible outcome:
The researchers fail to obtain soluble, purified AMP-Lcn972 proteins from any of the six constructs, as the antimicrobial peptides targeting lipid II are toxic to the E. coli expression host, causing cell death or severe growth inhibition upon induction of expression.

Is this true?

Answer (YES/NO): YES